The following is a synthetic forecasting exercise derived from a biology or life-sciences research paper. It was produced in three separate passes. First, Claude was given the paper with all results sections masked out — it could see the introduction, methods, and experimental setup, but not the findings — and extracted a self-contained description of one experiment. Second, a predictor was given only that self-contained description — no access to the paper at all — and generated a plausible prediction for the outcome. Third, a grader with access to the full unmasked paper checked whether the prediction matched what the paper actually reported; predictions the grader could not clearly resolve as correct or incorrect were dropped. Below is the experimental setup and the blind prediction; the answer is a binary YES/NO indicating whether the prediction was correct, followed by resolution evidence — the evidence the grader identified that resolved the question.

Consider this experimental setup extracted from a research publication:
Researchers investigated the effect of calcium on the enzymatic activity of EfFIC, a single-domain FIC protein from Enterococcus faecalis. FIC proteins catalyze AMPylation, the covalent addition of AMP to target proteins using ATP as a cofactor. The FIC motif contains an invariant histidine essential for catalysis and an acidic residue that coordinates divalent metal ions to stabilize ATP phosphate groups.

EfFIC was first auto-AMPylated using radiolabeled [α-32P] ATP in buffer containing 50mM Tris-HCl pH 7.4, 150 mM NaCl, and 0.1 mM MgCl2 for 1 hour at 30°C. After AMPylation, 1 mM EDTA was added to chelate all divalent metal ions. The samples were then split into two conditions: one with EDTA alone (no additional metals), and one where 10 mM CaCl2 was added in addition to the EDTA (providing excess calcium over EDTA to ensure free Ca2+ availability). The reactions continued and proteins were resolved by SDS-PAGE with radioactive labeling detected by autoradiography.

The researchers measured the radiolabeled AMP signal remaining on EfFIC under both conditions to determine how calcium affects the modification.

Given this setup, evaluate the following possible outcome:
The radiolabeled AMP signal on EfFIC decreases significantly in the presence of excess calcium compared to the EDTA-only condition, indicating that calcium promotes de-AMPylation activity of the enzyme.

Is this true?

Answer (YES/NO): YES